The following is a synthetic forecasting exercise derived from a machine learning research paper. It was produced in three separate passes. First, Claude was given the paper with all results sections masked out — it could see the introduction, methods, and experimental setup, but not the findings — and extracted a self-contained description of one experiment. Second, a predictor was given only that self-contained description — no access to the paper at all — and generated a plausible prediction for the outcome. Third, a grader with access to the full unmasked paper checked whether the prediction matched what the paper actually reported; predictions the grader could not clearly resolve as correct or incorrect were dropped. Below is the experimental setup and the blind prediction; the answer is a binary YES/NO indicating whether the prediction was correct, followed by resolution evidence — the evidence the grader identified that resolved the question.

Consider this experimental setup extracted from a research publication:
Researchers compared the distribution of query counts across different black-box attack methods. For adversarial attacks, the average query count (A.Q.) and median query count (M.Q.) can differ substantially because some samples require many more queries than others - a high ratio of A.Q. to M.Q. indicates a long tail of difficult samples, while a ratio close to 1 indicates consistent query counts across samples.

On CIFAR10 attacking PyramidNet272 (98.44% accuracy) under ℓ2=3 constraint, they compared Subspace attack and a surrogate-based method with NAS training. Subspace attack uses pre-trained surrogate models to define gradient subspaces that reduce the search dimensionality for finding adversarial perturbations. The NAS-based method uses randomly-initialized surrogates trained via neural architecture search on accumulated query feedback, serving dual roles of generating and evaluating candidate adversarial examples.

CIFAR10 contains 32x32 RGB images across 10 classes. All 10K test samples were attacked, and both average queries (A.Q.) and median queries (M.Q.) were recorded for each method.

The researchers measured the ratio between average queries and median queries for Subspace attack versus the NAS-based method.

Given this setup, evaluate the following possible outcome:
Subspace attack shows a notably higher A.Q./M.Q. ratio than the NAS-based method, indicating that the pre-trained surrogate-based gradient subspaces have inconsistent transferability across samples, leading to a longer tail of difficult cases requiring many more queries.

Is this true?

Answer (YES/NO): NO